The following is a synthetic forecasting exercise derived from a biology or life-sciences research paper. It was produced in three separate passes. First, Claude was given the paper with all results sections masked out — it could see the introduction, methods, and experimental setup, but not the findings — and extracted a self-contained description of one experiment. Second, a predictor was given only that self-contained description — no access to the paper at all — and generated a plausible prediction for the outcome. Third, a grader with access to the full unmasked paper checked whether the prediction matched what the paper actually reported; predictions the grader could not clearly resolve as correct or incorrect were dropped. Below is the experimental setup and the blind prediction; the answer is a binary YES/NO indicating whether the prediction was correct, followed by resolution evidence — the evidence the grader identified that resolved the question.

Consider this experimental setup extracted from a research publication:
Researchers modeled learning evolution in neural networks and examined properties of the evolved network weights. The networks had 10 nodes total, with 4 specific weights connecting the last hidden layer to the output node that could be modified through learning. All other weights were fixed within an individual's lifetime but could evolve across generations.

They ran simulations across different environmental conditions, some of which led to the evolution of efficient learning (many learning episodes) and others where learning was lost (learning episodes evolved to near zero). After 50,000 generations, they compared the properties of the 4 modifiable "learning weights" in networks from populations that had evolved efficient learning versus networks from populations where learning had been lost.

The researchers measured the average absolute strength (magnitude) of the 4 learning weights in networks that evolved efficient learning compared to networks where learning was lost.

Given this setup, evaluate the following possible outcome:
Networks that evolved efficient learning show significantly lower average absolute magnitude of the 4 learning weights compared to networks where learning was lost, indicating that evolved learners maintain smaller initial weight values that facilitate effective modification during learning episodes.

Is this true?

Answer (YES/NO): YES